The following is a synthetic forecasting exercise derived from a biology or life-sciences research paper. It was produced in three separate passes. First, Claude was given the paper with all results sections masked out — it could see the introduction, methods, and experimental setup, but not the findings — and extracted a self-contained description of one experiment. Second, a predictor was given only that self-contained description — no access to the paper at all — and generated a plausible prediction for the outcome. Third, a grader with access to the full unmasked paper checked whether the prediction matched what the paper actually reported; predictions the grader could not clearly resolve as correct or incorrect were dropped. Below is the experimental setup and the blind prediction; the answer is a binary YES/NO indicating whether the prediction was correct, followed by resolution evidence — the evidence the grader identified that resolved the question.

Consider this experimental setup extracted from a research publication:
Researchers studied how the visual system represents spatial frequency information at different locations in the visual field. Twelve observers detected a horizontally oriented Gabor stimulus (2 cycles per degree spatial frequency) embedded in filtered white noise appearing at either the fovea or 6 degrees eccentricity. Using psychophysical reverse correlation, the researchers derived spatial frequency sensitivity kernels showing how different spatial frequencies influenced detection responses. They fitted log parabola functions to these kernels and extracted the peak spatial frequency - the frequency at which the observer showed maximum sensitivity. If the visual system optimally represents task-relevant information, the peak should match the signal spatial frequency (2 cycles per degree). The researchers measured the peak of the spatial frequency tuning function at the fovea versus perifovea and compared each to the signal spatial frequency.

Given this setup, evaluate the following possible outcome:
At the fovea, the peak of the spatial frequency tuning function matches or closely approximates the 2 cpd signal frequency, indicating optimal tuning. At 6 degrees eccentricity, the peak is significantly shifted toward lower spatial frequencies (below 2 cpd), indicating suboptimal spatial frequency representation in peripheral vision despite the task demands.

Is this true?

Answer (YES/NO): YES